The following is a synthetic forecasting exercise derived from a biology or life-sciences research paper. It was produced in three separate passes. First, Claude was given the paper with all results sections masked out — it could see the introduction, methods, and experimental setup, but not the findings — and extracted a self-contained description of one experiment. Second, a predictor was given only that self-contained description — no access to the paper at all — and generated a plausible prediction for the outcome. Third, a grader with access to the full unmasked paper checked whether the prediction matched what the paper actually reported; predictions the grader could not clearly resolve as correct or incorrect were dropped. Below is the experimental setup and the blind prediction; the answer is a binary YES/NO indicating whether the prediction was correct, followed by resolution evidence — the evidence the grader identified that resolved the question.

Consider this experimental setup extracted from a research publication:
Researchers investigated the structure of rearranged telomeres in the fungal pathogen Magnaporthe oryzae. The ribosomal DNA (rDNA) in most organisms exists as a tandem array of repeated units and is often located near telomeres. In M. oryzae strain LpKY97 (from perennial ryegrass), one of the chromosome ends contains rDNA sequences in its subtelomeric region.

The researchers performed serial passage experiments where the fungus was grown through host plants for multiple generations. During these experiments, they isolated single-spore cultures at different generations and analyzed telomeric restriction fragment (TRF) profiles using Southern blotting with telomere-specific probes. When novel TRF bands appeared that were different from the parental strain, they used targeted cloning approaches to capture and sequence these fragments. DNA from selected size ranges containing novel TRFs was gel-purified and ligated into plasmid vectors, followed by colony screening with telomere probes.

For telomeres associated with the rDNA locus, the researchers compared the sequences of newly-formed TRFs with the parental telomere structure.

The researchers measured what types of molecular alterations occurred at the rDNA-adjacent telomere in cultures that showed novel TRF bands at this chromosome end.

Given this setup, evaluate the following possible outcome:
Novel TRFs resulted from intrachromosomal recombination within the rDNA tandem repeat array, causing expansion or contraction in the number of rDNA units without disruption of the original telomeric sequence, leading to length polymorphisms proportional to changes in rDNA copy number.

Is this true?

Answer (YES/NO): NO